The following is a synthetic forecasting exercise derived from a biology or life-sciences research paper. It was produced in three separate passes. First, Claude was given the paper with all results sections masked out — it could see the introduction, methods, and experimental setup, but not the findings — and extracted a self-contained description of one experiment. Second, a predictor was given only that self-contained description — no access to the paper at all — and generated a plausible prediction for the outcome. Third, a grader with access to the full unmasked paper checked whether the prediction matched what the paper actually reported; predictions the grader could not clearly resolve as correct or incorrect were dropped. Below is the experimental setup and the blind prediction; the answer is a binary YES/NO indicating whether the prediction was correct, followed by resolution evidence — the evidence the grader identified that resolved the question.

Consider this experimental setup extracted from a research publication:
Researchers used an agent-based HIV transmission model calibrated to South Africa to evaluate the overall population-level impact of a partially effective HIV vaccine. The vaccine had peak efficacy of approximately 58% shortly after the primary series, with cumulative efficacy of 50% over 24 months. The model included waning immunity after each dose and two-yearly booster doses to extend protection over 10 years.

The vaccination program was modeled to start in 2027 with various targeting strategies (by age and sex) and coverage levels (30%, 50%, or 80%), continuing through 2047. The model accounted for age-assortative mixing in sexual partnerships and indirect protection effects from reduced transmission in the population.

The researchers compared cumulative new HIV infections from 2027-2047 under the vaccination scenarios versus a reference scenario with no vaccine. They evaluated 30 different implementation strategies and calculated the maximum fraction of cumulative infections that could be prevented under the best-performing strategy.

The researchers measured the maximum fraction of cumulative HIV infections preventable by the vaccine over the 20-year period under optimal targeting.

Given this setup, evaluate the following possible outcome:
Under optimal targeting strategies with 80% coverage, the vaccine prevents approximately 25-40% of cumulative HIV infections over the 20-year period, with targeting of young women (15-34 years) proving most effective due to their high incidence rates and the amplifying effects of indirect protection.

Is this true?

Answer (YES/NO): NO